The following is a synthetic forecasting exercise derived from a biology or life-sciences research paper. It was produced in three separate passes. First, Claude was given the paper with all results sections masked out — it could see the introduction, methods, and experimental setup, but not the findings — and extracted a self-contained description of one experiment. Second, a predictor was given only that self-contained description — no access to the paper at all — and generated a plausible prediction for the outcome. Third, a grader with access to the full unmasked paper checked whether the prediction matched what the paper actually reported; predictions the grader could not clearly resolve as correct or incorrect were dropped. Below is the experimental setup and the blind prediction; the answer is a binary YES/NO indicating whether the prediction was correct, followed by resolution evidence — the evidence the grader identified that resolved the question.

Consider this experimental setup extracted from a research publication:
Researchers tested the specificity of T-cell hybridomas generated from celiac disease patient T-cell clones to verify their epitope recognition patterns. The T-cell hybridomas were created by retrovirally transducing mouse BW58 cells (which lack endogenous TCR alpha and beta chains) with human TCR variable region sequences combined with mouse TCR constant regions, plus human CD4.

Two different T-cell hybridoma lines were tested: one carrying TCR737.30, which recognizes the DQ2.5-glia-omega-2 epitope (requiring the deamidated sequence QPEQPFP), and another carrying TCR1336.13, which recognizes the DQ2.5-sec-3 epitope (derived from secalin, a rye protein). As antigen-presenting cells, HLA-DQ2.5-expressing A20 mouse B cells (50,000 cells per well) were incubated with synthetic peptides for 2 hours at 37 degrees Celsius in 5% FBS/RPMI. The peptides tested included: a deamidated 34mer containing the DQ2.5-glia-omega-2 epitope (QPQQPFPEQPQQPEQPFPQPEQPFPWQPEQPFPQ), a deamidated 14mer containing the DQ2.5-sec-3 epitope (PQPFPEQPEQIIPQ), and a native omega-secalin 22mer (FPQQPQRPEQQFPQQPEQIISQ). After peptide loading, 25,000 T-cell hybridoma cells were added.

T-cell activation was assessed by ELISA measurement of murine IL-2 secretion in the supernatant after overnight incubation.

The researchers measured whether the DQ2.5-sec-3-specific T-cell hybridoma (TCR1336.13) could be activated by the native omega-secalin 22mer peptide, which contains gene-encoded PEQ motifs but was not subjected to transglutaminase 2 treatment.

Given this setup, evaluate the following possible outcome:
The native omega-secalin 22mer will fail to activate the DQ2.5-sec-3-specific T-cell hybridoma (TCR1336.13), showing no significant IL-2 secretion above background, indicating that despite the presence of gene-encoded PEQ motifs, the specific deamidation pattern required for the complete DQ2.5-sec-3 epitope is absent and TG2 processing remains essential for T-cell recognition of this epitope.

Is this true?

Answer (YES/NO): NO